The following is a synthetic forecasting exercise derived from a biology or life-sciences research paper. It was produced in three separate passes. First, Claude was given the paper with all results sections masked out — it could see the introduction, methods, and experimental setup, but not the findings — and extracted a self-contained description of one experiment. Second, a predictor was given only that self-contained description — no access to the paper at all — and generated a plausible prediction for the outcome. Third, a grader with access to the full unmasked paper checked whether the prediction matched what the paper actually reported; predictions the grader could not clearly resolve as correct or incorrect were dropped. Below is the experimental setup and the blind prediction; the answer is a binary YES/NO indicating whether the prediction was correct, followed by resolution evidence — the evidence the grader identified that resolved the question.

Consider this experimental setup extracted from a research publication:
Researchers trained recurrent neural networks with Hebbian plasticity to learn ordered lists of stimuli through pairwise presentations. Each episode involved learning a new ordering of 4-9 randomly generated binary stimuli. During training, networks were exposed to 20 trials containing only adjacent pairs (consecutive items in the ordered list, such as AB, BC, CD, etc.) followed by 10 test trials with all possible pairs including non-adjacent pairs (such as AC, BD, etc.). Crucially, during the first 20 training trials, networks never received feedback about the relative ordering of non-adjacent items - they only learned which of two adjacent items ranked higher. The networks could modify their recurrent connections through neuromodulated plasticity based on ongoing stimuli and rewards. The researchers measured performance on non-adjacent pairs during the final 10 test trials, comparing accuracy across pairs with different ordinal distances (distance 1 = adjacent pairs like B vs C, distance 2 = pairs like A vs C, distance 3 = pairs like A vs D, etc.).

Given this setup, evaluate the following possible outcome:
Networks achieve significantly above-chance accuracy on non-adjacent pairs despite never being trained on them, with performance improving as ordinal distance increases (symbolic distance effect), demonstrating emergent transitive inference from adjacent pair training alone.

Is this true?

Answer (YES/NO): YES